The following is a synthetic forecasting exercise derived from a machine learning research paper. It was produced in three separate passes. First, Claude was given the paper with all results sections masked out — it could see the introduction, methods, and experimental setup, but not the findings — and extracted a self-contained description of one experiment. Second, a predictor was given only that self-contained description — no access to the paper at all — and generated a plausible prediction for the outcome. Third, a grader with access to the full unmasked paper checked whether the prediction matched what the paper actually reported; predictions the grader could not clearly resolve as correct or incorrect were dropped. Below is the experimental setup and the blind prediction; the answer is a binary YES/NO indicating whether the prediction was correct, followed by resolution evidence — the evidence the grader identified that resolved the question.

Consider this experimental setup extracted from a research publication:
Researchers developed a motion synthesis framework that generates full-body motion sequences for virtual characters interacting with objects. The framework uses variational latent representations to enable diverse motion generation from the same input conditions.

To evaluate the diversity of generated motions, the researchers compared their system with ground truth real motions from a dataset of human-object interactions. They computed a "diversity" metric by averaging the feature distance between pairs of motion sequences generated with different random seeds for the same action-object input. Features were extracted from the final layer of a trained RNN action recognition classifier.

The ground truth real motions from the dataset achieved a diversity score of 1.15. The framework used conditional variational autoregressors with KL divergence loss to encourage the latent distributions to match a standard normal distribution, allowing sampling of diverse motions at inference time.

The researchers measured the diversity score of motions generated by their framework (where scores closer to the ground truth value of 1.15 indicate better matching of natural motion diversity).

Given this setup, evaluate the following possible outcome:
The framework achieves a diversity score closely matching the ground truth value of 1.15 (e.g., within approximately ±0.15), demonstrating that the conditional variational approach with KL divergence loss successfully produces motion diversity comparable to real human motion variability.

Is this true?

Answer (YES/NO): YES